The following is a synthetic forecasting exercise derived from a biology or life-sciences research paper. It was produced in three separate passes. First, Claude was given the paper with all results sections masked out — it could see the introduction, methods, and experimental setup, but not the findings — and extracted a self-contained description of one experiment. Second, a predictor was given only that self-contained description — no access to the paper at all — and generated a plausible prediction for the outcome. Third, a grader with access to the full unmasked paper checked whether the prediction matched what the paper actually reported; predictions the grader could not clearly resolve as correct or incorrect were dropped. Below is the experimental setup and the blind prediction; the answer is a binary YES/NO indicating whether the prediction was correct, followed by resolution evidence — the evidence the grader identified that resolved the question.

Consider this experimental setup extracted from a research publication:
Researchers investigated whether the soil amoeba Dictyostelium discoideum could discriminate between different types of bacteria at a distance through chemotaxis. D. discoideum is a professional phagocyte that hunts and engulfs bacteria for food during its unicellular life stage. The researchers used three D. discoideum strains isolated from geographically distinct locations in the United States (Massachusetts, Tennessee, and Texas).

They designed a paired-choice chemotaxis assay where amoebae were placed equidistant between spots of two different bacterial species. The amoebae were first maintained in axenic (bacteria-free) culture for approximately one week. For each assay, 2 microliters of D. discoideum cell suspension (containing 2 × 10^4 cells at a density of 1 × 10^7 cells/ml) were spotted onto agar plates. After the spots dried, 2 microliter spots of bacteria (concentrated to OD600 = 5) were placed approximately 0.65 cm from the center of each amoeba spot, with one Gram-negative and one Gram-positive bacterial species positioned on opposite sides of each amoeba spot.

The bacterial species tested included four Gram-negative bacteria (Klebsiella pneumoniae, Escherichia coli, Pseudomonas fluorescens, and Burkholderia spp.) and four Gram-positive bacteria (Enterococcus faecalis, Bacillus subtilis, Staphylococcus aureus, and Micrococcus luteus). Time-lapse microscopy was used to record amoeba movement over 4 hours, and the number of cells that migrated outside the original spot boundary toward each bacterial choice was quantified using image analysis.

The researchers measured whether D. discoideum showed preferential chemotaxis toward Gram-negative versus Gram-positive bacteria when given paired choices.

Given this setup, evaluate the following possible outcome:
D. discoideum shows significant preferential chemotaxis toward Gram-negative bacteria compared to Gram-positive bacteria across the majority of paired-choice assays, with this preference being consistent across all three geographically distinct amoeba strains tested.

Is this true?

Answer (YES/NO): YES